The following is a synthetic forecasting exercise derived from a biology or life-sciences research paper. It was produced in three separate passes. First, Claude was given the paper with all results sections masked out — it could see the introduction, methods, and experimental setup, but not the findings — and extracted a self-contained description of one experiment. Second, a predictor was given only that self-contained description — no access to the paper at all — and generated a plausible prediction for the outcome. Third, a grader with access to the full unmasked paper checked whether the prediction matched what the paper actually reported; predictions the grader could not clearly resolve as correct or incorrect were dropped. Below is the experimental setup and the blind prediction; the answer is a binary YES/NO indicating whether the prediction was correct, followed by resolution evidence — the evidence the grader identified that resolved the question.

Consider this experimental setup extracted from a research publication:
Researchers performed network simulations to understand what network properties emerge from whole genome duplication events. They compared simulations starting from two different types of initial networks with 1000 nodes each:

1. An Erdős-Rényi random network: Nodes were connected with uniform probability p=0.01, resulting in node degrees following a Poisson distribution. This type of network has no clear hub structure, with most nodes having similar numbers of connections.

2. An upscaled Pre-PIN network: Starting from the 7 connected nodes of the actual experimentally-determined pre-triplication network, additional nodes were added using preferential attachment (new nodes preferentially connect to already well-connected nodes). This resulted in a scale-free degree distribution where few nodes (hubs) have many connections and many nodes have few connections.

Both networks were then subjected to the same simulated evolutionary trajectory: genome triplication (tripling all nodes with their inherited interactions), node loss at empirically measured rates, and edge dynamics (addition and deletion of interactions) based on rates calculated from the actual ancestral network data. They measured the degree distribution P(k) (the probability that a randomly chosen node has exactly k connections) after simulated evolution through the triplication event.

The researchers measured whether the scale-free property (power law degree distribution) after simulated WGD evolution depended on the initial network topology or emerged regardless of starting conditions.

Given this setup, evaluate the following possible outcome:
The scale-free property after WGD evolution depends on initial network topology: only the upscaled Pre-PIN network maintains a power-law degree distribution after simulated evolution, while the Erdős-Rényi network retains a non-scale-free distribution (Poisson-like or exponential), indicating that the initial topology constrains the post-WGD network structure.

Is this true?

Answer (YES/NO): NO